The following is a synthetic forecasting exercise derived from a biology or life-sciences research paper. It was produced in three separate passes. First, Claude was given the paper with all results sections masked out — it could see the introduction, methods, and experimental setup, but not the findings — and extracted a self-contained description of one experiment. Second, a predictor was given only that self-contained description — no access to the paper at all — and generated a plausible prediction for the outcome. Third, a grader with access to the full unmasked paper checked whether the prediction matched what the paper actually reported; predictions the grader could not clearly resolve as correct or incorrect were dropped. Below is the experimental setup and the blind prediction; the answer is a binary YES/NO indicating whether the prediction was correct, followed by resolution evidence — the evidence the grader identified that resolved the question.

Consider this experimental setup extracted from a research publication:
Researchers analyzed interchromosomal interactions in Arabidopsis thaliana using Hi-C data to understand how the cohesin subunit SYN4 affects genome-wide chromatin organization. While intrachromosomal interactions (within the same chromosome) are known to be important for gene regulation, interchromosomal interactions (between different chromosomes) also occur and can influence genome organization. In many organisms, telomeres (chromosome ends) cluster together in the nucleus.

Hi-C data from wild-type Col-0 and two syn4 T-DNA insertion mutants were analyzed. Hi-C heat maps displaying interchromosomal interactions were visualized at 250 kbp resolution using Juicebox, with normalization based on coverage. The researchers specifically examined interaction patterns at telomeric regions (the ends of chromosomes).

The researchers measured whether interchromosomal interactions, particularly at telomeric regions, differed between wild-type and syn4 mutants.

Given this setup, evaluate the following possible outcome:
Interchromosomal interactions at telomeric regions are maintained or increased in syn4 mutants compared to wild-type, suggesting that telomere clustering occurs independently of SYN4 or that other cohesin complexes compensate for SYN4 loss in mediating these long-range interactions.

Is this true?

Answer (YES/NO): NO